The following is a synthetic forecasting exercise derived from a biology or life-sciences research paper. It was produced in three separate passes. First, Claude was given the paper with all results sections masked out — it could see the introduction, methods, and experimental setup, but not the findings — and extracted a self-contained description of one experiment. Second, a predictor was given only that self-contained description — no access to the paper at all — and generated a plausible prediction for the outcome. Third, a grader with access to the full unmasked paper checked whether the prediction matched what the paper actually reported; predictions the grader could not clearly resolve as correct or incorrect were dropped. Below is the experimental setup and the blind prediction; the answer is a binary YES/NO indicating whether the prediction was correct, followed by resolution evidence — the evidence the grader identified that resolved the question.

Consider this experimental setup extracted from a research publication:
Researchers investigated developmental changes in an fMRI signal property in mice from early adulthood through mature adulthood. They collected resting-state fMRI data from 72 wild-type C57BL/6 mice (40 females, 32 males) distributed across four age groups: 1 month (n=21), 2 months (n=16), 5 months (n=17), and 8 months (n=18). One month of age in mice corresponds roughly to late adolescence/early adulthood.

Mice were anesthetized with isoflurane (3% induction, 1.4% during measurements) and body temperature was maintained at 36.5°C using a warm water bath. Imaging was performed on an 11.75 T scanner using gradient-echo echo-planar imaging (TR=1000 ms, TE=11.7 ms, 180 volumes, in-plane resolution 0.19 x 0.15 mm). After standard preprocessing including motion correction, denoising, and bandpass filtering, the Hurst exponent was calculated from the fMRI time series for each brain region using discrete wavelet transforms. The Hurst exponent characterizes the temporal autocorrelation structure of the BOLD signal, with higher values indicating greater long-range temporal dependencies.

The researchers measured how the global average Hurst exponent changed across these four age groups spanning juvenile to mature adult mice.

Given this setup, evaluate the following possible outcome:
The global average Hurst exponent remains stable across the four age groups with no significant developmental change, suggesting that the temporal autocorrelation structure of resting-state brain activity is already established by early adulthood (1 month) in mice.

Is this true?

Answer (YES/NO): YES